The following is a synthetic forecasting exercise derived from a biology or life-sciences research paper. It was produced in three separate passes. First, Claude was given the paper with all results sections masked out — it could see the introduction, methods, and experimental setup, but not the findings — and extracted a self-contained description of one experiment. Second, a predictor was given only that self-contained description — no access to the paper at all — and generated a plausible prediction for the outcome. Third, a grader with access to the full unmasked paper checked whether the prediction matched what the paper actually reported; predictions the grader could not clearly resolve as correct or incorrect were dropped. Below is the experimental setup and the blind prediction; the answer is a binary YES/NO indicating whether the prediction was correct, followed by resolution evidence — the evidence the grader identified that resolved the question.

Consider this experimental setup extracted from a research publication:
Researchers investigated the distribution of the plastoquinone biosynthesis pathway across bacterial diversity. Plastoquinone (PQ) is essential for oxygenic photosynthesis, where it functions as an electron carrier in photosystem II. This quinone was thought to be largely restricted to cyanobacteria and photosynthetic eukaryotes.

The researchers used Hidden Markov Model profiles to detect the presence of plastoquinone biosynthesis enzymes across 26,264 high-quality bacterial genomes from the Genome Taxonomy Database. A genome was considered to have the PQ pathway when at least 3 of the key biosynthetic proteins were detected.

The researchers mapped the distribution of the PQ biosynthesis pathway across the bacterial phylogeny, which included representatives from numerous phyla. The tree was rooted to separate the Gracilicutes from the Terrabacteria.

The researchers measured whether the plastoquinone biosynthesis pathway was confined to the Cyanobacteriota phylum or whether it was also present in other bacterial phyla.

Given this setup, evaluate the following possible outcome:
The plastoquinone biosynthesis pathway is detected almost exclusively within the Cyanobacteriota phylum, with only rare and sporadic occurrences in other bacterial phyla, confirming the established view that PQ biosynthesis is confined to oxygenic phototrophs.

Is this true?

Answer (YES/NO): NO